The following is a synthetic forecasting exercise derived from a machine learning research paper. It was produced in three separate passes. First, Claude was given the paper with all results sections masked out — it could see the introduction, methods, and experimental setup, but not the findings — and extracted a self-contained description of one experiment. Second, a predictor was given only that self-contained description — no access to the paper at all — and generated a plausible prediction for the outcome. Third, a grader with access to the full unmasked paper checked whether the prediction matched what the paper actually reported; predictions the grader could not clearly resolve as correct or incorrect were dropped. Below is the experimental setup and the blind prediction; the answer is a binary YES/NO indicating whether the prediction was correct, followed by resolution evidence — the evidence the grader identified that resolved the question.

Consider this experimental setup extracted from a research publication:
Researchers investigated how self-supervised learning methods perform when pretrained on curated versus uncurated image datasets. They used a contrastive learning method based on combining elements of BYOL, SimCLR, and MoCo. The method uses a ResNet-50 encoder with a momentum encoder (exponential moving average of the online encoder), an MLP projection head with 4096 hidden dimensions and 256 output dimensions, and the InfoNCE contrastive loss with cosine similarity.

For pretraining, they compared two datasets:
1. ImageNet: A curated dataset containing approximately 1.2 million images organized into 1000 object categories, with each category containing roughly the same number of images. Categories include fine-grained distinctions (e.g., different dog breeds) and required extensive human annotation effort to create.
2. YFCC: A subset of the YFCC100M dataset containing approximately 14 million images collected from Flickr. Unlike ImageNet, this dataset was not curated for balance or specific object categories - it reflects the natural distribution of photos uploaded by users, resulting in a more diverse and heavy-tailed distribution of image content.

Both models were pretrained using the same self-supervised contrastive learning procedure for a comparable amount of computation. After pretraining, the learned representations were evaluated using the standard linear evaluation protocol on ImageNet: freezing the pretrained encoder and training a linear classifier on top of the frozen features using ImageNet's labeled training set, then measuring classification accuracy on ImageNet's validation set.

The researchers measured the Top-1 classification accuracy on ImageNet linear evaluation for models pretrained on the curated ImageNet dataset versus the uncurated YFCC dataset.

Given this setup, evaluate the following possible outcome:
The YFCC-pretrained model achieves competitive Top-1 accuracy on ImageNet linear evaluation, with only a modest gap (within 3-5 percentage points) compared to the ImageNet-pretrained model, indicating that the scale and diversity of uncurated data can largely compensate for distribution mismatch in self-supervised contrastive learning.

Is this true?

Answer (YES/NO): NO